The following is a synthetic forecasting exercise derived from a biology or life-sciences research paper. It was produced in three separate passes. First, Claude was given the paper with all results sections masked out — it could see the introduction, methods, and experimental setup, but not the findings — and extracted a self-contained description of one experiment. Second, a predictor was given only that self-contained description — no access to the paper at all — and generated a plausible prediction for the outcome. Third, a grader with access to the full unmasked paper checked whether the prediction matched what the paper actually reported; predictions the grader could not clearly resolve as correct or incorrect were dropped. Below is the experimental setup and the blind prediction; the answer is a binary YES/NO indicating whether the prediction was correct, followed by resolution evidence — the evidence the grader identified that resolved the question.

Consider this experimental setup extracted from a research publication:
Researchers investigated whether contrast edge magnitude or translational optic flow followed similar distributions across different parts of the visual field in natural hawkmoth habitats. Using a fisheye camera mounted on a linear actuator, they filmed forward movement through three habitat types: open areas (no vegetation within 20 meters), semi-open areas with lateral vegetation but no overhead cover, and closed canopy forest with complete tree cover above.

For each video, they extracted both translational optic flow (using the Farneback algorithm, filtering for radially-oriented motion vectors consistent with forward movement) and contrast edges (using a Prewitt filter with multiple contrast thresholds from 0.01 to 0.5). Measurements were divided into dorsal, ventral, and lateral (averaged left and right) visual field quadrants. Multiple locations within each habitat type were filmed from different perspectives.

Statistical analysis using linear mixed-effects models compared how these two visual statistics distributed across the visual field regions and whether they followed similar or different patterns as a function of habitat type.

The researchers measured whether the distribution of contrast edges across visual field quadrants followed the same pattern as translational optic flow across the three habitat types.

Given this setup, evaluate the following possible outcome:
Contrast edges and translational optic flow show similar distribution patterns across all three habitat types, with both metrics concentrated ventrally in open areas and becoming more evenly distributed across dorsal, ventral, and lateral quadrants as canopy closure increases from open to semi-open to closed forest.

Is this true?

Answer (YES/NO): NO